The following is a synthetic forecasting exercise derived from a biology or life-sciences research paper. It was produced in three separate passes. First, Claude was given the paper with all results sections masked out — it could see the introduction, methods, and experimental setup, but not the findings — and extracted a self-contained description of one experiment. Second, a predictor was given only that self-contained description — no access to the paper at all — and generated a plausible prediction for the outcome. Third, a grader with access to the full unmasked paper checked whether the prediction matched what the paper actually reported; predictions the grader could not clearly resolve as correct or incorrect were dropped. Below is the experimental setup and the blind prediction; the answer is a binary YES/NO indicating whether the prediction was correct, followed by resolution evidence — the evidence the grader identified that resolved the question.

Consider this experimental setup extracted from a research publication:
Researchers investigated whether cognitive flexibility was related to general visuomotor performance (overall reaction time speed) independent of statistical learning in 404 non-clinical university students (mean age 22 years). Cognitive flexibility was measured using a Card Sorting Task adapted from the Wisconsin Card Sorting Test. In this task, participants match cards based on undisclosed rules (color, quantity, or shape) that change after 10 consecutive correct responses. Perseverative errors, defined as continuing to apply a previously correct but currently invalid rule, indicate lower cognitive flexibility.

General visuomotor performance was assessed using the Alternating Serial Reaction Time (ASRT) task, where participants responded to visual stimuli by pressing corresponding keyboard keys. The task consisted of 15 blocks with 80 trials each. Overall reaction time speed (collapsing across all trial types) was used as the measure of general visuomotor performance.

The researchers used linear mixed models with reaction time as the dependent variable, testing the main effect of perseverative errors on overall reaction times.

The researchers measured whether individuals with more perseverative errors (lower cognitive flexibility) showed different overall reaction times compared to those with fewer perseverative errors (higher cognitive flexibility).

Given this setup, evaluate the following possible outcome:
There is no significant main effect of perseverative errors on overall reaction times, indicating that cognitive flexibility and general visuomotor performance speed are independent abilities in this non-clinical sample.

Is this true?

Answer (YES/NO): NO